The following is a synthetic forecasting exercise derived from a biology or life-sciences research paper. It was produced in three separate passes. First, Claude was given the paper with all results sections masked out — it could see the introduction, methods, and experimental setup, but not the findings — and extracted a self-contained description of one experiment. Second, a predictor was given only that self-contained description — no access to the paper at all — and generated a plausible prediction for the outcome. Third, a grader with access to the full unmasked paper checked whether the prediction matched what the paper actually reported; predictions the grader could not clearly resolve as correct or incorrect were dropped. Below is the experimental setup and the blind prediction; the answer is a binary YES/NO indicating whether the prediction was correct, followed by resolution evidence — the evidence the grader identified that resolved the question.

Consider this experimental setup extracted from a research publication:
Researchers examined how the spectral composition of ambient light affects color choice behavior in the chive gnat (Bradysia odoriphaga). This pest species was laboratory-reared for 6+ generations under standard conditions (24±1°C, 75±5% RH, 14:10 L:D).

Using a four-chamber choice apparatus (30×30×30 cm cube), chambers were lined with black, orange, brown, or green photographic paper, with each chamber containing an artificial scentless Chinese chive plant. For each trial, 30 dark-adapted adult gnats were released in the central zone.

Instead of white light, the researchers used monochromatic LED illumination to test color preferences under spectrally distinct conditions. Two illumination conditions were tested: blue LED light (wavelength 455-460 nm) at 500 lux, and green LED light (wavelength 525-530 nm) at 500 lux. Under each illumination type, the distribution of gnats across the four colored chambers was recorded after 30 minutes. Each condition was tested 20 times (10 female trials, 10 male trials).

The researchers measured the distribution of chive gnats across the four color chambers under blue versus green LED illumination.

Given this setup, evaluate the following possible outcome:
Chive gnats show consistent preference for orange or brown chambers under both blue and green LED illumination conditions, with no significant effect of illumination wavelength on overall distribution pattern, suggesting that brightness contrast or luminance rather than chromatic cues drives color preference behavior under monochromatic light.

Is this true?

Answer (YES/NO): NO